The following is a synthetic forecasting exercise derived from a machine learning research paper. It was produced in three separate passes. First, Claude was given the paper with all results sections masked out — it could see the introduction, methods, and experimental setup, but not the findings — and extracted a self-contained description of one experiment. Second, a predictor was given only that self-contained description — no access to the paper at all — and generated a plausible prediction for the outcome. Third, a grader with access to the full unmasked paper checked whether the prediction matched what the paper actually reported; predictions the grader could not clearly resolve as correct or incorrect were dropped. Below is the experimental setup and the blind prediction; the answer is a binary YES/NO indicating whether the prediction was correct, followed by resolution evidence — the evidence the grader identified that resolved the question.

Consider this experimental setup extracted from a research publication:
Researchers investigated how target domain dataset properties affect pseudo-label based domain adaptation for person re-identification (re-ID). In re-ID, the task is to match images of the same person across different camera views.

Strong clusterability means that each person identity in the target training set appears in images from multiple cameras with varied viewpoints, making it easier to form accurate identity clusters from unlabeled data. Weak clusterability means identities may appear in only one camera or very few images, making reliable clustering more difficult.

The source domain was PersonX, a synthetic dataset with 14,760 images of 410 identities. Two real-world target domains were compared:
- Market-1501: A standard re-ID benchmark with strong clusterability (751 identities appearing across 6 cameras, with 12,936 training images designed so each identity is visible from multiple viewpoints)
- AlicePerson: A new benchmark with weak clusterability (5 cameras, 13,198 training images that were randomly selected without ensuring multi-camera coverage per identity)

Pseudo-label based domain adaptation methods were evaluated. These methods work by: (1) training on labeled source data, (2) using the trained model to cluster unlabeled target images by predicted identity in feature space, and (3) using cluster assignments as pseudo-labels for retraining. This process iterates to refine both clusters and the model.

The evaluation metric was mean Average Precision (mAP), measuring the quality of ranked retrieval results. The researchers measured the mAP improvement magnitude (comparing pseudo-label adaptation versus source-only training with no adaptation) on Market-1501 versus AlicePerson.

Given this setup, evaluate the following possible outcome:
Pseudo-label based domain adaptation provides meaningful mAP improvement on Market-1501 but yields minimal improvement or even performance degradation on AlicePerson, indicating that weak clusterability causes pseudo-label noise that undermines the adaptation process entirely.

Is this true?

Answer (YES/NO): NO